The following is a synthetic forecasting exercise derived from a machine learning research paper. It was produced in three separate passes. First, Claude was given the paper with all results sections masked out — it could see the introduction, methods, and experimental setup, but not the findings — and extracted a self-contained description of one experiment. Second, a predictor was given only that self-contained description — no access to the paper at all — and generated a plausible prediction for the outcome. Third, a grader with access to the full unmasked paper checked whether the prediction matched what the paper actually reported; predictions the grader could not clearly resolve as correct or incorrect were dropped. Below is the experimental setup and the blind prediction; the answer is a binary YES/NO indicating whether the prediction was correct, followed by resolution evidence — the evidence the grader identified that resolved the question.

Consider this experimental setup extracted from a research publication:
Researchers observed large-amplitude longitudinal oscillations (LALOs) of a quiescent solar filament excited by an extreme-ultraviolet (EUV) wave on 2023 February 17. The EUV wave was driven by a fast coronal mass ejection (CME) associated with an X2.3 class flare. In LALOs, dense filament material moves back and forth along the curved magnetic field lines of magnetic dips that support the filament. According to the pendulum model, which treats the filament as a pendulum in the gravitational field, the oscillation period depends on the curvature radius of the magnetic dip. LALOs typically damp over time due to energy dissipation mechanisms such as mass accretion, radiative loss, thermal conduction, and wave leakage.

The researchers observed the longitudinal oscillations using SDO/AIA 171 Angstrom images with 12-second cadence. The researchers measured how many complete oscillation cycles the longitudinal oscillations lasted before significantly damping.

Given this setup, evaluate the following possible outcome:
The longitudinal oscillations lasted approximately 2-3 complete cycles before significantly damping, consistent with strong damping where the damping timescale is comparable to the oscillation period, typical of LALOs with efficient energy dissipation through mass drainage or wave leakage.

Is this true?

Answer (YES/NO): YES